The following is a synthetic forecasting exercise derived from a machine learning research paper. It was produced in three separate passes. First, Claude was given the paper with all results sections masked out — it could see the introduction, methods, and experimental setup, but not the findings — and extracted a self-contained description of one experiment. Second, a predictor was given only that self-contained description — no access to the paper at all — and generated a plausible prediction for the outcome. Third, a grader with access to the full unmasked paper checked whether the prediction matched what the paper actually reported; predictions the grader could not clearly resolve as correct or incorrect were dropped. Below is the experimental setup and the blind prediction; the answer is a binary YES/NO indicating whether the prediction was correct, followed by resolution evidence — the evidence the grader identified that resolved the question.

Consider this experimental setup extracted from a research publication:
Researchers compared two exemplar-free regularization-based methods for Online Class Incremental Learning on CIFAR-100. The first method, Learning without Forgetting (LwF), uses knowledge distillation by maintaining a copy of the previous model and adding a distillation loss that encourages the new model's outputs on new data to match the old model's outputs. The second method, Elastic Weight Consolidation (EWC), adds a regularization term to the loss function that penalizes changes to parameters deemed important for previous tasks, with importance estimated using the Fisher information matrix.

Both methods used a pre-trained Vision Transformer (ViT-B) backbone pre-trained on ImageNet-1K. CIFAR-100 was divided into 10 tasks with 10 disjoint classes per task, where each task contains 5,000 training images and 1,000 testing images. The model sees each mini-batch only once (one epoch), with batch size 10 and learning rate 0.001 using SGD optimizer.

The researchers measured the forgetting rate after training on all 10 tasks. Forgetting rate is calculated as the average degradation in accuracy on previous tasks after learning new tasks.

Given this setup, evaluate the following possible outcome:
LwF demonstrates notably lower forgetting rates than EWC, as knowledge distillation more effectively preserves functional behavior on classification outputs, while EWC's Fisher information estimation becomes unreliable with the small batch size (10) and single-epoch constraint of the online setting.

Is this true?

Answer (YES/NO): YES